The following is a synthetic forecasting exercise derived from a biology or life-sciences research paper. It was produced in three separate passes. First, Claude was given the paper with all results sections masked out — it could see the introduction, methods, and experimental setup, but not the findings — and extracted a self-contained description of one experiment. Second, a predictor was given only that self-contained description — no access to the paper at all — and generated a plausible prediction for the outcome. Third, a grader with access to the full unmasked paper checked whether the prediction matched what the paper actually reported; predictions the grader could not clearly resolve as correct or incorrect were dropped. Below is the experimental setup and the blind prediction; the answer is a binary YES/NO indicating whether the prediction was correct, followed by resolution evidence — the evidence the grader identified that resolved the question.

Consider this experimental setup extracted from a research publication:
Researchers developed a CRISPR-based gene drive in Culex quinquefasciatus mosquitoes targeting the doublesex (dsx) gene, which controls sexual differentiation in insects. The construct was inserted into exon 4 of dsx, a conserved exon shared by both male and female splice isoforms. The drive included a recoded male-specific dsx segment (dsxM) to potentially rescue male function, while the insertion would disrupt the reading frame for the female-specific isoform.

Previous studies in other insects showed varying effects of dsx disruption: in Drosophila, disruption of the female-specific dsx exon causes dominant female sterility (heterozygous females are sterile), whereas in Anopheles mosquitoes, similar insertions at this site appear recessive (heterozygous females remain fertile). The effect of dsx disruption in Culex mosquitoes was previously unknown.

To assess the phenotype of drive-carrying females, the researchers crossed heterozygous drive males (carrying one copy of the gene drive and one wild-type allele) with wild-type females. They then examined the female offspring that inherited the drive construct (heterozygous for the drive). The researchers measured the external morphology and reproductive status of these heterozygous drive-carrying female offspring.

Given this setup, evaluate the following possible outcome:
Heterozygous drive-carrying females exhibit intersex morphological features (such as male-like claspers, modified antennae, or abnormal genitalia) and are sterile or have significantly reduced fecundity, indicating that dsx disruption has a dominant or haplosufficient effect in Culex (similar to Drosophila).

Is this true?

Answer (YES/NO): YES